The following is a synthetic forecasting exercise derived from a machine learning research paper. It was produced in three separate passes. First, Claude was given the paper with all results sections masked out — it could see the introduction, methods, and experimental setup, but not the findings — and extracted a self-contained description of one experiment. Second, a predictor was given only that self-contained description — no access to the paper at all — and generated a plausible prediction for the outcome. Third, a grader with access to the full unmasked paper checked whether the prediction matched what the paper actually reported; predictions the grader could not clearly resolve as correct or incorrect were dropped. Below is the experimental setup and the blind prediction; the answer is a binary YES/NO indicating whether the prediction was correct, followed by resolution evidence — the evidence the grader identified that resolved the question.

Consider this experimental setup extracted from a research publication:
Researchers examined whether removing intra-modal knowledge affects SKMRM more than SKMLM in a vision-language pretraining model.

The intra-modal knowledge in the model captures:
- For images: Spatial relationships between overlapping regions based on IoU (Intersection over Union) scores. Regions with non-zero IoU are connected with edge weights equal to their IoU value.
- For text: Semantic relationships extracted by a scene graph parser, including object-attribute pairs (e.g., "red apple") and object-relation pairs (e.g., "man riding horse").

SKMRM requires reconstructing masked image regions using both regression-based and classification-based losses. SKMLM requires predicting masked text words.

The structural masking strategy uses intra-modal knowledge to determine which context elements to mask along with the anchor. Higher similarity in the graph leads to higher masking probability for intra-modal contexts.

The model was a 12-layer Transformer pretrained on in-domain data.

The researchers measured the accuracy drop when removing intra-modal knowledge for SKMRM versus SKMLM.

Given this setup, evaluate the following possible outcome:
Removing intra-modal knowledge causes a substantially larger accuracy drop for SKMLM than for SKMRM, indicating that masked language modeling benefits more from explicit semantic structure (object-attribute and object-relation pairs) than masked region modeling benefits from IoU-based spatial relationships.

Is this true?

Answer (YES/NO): YES